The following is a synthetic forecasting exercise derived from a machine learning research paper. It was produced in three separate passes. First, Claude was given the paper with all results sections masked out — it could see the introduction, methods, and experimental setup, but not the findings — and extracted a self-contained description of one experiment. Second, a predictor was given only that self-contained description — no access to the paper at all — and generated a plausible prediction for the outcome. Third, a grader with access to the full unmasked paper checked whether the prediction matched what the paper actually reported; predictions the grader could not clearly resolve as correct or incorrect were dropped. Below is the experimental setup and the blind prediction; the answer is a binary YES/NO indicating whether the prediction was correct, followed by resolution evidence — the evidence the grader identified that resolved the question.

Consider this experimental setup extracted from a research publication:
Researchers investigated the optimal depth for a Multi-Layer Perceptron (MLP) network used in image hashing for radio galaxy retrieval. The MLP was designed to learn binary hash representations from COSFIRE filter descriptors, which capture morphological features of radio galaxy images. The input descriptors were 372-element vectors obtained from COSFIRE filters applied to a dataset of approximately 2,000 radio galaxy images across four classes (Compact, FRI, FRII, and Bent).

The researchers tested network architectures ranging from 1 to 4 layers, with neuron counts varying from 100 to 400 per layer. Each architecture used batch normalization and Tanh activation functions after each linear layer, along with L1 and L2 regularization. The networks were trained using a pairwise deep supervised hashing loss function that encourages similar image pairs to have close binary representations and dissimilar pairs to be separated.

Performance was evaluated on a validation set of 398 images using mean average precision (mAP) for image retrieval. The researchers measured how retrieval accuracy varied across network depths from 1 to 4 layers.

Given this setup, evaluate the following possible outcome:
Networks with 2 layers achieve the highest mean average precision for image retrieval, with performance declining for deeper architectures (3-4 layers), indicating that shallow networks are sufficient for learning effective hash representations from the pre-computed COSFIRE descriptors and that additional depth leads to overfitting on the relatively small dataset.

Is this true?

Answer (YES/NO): NO